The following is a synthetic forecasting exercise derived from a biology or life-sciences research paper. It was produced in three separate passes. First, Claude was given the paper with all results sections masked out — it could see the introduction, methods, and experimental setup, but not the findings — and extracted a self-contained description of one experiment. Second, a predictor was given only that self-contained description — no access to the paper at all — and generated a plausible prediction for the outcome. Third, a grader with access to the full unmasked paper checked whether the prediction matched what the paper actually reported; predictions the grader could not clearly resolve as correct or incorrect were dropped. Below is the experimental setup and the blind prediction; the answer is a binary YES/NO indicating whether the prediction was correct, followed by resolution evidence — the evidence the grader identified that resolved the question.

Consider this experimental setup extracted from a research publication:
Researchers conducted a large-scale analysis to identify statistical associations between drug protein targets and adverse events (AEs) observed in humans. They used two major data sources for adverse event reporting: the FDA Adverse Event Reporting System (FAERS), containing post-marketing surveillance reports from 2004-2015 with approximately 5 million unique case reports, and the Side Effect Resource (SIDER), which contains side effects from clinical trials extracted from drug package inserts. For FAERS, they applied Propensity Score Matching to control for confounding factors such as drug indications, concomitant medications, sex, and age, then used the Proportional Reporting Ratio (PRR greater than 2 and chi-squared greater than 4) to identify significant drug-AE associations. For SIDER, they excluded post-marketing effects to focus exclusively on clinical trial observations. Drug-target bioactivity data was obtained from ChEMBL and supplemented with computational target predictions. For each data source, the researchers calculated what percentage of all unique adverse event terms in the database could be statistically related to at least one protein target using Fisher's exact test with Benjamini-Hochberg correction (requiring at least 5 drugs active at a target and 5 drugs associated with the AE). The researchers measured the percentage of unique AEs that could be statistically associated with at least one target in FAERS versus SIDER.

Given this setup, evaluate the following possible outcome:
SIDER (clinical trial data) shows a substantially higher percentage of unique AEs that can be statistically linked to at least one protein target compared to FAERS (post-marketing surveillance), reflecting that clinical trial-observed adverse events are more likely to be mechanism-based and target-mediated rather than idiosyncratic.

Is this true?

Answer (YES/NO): YES